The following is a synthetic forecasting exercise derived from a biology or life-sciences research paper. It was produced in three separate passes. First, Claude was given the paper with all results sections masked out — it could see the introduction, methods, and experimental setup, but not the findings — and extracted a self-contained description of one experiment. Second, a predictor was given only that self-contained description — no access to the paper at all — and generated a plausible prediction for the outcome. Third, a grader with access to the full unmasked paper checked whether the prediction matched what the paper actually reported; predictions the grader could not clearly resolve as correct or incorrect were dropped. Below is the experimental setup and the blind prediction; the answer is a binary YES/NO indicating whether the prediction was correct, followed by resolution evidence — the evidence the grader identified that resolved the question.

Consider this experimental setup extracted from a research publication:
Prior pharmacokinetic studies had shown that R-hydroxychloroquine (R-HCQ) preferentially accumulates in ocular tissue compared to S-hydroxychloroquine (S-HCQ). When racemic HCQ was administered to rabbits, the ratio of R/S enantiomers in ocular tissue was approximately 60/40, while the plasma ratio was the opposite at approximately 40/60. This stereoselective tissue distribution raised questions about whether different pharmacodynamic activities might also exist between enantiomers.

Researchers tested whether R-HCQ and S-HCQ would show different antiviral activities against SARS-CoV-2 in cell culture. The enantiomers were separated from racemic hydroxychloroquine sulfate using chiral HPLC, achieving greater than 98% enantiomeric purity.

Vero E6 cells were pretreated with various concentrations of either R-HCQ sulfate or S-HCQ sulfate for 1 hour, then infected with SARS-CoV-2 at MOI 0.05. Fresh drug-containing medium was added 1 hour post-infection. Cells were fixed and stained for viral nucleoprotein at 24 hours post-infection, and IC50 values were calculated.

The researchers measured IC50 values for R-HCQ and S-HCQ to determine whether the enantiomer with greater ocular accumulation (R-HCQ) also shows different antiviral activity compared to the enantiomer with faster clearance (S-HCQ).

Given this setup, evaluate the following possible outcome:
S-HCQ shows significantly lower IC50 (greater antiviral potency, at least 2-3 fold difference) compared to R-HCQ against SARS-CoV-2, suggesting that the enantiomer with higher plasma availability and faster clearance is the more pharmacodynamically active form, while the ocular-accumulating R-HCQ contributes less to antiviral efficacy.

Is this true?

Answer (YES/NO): NO